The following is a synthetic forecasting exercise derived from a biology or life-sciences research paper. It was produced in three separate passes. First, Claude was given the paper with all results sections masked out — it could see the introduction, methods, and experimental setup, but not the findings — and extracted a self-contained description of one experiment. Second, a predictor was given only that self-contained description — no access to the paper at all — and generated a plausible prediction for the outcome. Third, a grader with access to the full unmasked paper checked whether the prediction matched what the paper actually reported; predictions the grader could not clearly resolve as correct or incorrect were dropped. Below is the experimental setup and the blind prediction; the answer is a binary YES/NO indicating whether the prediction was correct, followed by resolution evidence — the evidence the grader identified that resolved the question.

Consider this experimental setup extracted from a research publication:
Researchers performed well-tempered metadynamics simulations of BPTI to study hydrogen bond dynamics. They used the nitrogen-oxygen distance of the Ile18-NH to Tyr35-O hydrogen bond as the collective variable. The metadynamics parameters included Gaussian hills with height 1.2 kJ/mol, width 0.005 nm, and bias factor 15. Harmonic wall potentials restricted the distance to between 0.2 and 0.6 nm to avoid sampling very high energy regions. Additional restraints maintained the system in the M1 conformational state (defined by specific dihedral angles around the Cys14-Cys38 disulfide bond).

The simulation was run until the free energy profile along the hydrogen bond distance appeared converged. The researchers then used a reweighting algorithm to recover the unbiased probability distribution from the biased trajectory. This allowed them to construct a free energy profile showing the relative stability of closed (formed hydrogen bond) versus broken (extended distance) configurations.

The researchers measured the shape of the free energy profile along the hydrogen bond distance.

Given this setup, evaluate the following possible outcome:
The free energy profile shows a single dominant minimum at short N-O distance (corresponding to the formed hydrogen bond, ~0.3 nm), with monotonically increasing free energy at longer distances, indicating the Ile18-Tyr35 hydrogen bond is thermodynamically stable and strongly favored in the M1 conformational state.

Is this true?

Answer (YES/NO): NO